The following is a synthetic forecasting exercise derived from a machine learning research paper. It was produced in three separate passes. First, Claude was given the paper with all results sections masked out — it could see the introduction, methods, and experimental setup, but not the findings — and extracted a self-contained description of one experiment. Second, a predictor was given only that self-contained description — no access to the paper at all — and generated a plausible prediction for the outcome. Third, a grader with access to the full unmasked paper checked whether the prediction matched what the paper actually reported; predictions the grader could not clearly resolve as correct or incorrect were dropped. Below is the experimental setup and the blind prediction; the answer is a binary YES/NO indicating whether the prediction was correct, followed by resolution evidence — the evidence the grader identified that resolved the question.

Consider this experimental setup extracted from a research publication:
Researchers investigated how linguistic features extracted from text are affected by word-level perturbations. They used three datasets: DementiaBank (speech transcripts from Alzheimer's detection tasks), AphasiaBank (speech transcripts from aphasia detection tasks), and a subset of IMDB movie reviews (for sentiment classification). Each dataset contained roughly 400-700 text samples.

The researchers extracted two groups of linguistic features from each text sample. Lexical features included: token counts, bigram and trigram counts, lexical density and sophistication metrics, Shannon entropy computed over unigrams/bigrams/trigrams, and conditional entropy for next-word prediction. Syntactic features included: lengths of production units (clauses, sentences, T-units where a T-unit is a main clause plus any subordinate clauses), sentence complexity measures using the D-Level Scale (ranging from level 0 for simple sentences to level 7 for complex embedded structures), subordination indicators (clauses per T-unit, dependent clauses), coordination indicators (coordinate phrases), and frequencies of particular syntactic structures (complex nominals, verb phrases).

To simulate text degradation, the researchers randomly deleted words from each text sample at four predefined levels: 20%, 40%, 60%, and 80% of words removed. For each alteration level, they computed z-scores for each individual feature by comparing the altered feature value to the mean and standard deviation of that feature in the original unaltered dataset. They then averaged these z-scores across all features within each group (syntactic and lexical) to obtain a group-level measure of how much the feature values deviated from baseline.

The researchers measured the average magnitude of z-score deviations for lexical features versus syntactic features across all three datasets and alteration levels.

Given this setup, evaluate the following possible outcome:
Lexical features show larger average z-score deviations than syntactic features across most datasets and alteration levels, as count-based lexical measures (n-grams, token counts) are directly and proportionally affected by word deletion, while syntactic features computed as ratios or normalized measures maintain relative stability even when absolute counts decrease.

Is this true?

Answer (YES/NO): YES